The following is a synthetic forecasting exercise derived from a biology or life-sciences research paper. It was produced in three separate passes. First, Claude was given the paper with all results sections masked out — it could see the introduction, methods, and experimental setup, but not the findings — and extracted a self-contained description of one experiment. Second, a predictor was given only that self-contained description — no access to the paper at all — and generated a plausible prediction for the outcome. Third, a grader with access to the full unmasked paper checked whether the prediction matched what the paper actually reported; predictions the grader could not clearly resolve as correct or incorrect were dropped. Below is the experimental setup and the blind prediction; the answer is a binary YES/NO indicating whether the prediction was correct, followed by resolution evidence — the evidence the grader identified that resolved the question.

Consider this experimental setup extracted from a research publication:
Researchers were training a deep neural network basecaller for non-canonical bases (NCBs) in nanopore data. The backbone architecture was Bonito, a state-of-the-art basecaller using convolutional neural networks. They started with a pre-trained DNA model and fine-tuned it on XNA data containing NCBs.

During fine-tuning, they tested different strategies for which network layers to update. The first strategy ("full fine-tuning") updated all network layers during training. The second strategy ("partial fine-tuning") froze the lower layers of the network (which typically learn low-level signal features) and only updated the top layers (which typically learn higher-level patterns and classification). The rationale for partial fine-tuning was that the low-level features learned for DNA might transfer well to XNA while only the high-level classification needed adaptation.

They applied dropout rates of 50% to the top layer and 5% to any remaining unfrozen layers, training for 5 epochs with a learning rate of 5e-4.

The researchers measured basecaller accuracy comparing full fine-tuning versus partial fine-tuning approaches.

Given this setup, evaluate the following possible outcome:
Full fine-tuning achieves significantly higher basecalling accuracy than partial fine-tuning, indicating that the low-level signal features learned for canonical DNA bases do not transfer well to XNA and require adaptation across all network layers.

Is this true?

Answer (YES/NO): NO